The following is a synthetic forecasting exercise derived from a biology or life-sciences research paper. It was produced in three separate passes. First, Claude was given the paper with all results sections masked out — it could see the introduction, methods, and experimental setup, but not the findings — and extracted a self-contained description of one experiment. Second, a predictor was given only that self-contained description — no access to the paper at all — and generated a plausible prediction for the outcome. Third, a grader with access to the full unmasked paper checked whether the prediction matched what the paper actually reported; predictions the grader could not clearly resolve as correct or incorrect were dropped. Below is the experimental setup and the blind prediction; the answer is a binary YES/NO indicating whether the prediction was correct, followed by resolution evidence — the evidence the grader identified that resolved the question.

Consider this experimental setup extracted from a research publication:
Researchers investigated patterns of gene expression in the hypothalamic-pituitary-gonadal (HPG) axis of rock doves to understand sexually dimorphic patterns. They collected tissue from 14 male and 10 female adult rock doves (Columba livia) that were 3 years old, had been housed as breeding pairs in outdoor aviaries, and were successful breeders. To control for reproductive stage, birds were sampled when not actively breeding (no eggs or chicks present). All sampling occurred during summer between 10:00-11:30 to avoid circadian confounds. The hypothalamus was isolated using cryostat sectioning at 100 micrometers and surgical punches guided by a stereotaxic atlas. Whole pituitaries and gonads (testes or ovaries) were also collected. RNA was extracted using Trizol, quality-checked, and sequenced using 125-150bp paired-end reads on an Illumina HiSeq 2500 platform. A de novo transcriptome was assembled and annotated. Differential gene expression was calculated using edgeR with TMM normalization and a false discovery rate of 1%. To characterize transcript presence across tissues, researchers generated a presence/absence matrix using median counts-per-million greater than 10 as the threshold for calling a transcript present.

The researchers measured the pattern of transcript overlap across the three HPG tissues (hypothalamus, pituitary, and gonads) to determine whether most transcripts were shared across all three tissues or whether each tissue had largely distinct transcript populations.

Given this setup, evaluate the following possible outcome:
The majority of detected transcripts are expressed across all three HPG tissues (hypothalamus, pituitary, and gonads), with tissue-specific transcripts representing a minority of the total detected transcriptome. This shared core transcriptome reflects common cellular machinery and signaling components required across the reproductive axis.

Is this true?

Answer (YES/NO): NO